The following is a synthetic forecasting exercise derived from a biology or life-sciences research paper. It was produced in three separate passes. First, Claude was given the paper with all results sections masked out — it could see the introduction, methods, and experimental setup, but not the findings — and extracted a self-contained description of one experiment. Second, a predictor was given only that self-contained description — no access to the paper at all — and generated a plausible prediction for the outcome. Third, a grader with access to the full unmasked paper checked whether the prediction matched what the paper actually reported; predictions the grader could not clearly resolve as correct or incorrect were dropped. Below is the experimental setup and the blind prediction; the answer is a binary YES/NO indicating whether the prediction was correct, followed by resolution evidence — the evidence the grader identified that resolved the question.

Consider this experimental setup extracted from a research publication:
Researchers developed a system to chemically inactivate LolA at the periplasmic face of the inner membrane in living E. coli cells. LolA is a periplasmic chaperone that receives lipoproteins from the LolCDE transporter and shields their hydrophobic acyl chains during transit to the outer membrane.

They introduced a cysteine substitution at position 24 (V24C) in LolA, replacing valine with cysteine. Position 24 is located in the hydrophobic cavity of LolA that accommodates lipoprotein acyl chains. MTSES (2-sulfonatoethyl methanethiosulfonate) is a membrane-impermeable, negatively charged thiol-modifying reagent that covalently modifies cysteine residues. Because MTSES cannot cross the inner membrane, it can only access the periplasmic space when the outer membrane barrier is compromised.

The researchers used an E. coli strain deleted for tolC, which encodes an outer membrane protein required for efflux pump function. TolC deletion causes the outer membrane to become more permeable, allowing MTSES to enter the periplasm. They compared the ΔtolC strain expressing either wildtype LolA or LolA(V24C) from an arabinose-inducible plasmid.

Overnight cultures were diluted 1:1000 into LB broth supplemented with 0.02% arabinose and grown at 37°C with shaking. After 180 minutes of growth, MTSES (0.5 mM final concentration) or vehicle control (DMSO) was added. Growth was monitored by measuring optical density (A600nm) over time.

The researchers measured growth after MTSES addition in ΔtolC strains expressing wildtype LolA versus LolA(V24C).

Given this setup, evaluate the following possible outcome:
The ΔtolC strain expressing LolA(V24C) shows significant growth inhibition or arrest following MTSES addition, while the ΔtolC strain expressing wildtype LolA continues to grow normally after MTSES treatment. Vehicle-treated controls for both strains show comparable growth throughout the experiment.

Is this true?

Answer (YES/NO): YES